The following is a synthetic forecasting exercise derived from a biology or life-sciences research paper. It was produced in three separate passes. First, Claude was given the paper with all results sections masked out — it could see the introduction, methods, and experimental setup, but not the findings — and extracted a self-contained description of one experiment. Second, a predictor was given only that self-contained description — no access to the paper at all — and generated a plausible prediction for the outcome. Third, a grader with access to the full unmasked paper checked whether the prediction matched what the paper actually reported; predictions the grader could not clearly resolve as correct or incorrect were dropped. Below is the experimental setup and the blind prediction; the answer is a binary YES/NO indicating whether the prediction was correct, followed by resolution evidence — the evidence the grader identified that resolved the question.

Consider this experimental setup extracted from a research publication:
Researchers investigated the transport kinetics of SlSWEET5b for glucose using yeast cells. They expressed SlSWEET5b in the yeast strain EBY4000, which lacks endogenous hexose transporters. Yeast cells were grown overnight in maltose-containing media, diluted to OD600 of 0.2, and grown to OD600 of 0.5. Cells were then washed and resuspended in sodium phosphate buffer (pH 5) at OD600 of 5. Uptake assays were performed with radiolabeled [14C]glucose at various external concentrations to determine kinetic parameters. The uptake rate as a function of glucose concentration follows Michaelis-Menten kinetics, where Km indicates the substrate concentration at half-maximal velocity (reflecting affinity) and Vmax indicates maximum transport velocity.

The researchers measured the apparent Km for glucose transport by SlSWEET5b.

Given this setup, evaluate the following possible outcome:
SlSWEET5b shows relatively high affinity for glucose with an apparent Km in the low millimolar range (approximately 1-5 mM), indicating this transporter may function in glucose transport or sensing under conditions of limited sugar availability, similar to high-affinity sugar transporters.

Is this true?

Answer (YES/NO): NO